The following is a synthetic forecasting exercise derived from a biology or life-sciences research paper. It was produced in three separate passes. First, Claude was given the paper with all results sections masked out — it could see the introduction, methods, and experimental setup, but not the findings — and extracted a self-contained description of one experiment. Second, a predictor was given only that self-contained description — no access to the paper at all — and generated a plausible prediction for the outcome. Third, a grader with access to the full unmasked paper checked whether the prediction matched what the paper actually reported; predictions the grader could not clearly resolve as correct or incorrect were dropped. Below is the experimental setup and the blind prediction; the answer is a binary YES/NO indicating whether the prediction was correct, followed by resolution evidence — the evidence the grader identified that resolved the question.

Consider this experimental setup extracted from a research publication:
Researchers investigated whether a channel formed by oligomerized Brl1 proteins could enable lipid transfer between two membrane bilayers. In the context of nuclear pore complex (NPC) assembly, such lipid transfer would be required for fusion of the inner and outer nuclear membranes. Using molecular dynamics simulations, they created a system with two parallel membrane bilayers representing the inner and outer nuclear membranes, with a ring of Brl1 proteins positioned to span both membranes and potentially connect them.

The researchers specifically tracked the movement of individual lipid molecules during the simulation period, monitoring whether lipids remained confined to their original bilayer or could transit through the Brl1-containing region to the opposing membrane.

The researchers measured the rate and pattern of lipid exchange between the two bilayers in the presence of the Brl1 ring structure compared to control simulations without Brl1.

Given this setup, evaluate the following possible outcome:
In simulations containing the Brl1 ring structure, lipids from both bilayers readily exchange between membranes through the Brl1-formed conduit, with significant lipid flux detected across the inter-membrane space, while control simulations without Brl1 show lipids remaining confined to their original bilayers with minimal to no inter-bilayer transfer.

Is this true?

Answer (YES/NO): NO